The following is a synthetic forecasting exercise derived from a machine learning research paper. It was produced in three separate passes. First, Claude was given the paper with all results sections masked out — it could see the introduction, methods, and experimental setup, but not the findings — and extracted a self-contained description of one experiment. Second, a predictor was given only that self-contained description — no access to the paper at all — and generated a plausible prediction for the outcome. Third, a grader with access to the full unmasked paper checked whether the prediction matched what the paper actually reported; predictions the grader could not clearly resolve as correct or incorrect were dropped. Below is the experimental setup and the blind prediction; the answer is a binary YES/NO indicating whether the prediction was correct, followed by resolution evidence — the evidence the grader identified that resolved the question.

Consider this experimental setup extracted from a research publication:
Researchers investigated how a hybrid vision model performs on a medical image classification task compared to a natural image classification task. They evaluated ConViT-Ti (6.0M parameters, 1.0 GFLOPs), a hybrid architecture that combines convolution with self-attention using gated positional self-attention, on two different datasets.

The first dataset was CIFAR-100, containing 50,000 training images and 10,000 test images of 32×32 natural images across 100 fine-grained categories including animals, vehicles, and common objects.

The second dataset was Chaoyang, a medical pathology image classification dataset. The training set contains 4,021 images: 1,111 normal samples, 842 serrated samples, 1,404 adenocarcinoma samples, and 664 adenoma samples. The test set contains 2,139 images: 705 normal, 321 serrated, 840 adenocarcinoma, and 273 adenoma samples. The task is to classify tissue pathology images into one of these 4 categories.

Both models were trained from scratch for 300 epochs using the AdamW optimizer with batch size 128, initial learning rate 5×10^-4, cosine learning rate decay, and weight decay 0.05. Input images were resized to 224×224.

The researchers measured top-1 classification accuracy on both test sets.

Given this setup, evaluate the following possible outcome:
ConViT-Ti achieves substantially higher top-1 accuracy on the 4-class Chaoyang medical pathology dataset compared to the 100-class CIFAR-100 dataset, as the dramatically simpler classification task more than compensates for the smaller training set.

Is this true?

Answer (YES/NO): YES